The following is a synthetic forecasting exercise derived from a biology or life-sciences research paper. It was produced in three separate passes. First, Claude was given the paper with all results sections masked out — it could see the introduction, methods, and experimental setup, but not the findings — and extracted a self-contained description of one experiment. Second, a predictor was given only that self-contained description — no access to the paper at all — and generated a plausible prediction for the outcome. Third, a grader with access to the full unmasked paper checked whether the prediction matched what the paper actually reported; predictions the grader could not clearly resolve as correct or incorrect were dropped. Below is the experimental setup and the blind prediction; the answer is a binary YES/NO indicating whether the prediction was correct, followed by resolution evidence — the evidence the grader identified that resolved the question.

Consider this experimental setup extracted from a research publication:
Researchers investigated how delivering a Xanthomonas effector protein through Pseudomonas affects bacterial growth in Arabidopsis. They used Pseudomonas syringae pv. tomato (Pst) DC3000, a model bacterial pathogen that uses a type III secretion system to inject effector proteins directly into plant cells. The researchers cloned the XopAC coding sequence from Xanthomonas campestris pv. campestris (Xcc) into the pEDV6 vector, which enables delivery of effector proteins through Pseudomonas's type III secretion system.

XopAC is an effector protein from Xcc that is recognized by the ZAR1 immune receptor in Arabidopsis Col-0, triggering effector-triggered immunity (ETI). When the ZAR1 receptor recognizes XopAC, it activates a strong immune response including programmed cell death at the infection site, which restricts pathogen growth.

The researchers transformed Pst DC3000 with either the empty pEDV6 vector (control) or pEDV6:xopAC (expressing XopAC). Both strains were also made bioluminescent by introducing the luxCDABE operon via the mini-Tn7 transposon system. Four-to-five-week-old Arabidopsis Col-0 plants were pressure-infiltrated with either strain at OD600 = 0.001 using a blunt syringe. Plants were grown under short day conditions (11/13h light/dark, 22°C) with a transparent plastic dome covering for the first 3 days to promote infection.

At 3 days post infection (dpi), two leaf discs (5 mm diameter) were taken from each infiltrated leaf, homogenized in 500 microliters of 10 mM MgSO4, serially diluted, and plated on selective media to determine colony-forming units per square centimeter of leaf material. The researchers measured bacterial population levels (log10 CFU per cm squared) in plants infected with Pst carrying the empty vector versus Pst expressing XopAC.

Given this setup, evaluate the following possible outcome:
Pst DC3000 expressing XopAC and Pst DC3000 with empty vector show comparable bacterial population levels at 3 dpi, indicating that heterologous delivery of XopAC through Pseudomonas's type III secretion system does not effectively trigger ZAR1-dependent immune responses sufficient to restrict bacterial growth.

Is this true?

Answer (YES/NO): NO